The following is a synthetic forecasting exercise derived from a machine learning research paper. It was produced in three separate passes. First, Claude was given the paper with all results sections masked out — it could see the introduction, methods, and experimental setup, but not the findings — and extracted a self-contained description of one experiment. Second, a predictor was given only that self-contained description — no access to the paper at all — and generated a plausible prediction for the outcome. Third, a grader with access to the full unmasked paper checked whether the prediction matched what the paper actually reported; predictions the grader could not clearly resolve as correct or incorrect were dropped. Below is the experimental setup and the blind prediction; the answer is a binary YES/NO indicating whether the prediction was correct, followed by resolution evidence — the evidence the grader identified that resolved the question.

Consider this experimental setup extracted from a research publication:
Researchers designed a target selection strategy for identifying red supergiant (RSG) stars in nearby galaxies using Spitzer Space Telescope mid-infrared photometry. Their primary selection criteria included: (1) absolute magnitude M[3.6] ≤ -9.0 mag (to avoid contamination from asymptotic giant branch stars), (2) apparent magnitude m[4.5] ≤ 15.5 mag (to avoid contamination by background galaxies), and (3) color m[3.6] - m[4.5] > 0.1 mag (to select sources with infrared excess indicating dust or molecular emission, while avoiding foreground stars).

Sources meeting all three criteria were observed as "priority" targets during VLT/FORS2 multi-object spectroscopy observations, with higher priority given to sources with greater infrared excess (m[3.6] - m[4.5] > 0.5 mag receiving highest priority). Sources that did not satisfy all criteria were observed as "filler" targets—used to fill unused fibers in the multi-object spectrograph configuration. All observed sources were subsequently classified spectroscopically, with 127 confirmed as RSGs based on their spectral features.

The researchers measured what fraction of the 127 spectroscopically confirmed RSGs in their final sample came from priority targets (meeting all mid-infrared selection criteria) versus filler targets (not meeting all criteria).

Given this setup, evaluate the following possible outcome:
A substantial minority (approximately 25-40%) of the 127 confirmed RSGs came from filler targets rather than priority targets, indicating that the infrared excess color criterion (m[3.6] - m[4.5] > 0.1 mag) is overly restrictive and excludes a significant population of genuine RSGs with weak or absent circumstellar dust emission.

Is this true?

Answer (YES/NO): NO